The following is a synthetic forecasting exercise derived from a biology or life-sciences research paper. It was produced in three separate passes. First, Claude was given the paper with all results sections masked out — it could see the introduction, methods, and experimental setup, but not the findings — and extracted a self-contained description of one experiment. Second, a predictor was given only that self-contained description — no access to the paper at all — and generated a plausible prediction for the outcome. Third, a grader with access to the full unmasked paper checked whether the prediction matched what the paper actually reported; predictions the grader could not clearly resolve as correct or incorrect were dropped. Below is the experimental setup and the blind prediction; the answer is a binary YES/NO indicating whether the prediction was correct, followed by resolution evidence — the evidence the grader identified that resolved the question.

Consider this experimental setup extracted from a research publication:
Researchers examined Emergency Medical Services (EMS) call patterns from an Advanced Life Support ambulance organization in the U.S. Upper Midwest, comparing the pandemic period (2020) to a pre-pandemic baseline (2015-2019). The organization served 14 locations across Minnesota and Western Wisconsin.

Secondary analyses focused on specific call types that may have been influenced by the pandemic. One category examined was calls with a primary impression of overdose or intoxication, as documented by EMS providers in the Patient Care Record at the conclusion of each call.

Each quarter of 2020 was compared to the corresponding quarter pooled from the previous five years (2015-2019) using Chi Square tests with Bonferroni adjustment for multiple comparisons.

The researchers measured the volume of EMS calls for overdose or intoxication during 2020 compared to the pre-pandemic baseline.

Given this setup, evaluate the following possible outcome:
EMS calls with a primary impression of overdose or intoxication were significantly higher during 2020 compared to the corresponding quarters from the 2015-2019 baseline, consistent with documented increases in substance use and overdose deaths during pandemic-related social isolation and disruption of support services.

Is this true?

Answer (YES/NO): YES